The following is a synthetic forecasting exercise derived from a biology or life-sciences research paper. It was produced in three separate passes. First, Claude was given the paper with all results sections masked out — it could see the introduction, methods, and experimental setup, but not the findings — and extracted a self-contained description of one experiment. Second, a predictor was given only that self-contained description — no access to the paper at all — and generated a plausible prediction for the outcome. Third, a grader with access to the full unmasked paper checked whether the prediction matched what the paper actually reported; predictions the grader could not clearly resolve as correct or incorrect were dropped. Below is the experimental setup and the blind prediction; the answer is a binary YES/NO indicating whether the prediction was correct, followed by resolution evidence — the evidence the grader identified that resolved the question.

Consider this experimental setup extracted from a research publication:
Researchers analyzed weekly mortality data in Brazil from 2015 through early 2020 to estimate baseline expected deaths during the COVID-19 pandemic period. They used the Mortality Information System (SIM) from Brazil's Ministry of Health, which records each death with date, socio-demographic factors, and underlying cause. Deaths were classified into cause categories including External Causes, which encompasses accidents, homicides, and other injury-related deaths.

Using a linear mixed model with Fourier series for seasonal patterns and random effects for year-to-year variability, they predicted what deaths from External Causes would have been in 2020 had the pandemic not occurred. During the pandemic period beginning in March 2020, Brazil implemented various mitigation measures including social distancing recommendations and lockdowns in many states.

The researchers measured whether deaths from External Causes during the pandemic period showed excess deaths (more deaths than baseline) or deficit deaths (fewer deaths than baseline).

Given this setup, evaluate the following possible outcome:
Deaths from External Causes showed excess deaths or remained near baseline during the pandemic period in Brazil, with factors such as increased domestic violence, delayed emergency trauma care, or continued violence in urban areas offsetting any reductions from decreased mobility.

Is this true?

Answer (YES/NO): YES